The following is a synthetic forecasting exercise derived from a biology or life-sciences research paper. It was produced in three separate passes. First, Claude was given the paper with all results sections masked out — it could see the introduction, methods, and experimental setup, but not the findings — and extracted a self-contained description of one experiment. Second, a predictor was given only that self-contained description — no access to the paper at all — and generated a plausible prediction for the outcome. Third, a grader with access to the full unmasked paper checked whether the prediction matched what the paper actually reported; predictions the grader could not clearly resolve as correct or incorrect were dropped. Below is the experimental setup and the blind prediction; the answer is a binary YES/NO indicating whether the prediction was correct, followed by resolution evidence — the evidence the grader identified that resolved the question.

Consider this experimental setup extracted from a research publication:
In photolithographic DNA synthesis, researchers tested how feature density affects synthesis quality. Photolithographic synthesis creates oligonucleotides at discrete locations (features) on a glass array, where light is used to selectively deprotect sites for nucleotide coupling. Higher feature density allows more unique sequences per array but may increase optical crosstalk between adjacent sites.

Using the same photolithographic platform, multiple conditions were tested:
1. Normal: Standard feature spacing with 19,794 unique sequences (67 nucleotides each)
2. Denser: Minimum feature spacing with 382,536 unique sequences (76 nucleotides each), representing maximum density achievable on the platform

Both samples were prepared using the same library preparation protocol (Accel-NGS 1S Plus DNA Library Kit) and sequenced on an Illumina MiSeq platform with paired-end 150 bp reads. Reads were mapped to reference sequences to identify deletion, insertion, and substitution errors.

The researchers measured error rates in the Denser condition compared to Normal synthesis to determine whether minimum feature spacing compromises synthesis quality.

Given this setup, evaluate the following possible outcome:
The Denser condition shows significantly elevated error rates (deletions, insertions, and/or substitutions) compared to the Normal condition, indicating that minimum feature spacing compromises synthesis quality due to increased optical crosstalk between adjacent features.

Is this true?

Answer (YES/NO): NO